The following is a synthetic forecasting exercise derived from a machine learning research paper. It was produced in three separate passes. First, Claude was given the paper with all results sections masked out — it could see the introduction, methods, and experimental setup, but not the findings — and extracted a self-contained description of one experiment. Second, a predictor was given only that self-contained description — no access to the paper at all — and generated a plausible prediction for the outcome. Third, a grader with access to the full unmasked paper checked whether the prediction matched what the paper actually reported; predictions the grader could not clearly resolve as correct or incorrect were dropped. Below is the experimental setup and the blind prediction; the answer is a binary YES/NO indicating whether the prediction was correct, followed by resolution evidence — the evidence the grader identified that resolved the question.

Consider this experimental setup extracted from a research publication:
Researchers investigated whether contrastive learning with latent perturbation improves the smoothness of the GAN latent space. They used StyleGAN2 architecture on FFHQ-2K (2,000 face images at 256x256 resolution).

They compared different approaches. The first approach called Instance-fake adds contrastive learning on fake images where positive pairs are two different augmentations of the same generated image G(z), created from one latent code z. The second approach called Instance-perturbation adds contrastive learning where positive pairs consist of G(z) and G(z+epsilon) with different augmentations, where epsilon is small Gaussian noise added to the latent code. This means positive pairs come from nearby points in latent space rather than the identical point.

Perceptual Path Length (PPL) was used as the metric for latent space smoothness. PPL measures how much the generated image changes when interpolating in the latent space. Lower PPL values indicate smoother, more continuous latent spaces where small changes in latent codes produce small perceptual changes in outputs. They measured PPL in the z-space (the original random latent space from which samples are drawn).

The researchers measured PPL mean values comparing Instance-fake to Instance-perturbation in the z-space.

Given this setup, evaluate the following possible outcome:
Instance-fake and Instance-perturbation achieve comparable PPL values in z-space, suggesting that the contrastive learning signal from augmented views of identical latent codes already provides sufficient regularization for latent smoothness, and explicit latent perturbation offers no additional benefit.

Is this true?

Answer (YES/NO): NO